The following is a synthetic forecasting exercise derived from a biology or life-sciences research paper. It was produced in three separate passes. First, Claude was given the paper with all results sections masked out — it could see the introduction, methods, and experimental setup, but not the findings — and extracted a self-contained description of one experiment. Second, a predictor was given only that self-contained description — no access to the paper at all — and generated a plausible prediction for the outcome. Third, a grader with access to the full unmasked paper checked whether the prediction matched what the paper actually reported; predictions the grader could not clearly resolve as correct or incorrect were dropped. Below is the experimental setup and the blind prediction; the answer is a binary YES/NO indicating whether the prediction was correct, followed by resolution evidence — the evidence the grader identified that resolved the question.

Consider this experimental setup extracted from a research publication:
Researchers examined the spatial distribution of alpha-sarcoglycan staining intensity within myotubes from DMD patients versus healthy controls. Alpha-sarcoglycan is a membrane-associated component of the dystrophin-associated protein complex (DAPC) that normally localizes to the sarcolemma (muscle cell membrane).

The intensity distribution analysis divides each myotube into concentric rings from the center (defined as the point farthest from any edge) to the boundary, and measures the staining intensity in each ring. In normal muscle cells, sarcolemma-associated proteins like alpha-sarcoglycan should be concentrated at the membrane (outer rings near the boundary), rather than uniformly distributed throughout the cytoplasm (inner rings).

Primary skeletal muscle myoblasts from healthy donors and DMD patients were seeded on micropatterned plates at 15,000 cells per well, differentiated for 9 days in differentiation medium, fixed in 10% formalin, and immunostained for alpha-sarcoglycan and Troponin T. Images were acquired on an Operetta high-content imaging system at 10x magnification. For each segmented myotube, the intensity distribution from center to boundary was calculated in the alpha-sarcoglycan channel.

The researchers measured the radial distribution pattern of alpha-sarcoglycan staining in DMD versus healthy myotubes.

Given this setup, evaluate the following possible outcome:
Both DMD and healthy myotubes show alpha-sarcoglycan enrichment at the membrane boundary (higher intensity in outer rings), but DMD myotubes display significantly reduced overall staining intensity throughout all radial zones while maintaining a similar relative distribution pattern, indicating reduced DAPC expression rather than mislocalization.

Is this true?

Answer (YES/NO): NO